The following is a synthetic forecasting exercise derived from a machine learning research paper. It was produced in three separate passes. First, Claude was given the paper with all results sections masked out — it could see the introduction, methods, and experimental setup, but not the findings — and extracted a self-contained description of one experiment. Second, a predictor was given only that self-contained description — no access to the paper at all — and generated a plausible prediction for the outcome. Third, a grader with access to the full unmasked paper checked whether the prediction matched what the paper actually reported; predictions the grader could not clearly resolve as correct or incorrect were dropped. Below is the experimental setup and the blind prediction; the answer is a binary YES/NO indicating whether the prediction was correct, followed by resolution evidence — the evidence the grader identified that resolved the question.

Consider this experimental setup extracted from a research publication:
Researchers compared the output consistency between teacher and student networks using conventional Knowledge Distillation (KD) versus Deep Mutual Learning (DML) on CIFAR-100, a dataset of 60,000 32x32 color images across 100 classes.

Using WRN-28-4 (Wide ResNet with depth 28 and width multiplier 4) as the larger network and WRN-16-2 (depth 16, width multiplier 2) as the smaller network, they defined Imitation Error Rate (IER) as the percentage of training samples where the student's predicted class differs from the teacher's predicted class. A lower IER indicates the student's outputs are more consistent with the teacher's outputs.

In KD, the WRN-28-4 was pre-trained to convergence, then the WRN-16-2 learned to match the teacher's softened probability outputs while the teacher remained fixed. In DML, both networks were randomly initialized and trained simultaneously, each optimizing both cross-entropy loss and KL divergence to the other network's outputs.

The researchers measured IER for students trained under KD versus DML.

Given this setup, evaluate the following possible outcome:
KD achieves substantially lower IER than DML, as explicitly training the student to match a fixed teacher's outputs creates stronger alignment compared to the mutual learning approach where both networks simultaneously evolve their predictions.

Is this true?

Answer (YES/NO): NO